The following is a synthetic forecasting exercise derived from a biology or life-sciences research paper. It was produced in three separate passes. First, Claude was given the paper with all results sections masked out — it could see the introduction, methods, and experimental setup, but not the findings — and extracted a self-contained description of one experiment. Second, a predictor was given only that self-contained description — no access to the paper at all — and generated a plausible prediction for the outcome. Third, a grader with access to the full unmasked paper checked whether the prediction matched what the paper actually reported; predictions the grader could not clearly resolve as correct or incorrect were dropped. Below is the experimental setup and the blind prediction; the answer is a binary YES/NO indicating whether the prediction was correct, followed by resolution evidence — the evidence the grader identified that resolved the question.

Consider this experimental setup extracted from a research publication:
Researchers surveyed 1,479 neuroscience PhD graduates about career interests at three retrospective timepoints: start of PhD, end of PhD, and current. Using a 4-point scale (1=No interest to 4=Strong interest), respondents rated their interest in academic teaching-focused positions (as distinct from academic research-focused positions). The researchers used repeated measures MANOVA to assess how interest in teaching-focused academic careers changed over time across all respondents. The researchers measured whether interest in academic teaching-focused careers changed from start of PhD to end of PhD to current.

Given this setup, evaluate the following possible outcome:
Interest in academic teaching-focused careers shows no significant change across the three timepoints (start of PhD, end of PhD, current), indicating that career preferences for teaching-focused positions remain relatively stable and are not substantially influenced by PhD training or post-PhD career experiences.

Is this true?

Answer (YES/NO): NO